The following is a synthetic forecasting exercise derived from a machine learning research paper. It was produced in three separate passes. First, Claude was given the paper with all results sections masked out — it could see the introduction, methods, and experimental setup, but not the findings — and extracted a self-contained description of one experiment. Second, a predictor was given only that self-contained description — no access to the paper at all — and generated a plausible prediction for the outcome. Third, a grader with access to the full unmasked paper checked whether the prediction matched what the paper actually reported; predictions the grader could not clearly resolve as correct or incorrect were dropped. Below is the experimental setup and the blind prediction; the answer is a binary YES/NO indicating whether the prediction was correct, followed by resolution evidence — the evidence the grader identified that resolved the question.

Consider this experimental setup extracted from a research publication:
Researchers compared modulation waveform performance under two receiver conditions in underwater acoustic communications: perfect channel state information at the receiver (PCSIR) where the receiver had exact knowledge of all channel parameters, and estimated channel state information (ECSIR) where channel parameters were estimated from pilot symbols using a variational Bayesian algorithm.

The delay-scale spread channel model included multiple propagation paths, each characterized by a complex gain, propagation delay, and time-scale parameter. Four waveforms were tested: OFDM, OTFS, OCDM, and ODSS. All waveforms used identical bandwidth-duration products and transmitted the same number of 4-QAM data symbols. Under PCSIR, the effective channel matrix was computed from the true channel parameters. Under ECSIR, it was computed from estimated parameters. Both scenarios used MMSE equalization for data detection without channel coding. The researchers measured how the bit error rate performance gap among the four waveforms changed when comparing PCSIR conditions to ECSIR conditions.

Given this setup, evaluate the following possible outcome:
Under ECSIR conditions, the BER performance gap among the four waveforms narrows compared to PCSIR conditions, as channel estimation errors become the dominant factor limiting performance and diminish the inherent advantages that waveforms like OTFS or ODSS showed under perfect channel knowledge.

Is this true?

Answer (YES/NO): NO